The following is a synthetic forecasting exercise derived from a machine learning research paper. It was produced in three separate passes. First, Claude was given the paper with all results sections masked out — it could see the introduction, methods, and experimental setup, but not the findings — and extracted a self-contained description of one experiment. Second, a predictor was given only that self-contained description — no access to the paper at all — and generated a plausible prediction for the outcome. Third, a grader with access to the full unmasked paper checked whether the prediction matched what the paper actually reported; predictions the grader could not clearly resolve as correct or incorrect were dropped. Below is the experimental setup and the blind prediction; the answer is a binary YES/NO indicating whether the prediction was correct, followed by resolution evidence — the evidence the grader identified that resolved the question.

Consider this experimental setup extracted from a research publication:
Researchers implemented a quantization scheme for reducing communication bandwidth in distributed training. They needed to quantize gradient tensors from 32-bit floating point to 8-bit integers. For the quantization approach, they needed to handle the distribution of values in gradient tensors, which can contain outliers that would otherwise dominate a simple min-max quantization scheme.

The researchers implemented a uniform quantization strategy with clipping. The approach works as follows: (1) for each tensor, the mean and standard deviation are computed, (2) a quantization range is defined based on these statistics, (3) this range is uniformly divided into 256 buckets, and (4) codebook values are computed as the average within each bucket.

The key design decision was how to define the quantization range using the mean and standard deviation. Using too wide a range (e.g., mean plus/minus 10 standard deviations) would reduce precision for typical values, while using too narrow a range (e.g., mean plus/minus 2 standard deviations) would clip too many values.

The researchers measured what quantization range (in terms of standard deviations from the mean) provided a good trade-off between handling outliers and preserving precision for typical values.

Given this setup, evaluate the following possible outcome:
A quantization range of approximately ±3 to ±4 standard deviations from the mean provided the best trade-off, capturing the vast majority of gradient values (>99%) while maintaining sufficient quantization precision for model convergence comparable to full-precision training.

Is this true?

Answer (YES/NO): NO